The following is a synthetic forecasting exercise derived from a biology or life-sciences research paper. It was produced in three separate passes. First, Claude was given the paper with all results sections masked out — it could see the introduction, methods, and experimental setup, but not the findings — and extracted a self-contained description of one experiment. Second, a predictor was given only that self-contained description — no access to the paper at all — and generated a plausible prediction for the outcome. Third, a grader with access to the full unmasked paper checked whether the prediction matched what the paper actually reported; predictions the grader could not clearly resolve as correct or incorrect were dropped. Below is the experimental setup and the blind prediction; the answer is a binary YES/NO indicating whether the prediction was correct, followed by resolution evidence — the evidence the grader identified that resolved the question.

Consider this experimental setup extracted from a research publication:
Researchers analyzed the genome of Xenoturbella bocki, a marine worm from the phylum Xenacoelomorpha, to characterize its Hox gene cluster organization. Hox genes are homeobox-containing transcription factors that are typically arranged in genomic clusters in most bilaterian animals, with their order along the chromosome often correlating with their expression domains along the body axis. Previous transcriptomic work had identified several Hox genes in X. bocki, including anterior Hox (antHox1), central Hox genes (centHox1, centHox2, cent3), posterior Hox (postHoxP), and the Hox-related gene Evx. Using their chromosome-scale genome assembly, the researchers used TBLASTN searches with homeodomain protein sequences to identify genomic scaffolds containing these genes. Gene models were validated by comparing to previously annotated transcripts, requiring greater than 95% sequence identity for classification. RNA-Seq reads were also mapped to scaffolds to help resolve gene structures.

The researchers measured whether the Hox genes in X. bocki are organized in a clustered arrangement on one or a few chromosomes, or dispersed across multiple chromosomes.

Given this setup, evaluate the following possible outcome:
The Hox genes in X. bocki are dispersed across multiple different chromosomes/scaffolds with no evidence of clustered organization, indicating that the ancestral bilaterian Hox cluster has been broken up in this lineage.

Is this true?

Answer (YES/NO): NO